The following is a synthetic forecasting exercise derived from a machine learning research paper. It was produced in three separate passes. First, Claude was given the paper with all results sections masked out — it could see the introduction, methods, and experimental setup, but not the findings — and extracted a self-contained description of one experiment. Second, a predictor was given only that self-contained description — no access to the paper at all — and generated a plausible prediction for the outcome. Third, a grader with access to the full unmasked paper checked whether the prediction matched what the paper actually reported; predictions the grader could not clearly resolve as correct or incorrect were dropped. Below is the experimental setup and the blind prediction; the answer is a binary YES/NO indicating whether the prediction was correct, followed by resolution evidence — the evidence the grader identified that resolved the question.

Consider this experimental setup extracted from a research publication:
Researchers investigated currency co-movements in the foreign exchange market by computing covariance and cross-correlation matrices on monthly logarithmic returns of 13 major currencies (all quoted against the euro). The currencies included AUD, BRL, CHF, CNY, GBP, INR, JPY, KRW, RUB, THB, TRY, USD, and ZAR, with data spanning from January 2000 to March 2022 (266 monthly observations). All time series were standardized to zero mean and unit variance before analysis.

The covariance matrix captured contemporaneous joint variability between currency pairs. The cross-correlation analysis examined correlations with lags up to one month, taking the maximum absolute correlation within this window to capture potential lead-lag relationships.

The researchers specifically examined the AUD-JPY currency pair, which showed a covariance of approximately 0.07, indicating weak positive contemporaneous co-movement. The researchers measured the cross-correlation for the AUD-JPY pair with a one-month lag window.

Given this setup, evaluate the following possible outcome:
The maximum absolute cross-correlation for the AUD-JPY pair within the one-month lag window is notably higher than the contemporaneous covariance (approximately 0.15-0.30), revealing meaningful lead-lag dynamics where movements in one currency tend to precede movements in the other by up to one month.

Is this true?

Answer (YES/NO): NO